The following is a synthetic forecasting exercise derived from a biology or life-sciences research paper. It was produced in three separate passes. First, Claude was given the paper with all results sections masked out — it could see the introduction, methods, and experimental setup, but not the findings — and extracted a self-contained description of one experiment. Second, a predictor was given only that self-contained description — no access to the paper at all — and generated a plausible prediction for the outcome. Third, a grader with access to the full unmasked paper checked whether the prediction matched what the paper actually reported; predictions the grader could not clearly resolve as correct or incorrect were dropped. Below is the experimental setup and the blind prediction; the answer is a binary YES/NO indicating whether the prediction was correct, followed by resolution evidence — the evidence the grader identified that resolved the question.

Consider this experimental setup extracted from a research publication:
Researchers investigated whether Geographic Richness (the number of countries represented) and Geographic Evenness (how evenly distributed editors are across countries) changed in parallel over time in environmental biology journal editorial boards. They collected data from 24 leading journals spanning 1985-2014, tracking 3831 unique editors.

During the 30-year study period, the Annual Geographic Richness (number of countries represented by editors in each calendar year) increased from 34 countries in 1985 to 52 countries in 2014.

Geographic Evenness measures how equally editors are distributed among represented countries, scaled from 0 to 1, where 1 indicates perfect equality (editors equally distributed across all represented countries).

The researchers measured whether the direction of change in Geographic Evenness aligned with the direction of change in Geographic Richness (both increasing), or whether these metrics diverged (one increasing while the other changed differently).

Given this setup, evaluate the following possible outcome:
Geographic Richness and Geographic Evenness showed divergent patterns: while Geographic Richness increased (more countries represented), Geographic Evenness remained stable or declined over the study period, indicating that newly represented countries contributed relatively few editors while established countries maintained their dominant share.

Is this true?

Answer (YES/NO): YES